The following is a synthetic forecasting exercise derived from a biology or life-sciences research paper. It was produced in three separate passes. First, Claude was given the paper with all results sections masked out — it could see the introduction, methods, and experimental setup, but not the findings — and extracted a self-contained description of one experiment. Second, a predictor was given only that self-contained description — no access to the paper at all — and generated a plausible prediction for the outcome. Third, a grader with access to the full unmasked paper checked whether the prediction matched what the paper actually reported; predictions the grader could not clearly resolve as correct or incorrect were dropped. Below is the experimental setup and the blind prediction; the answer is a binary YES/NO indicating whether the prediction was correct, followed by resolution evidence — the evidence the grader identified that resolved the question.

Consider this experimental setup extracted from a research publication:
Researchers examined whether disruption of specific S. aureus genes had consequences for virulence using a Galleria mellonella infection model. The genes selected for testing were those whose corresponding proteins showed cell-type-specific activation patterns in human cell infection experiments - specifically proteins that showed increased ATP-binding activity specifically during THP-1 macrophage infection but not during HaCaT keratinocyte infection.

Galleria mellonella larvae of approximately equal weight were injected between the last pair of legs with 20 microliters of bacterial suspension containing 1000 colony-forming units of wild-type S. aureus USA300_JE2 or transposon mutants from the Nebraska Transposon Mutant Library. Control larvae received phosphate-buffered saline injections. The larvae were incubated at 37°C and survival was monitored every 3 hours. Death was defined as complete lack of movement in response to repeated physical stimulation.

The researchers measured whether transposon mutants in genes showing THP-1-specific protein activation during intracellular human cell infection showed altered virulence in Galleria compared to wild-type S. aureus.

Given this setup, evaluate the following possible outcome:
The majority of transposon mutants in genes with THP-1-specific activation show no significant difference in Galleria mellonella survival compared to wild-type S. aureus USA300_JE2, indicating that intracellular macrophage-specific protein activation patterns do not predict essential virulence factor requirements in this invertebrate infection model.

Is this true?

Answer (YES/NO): NO